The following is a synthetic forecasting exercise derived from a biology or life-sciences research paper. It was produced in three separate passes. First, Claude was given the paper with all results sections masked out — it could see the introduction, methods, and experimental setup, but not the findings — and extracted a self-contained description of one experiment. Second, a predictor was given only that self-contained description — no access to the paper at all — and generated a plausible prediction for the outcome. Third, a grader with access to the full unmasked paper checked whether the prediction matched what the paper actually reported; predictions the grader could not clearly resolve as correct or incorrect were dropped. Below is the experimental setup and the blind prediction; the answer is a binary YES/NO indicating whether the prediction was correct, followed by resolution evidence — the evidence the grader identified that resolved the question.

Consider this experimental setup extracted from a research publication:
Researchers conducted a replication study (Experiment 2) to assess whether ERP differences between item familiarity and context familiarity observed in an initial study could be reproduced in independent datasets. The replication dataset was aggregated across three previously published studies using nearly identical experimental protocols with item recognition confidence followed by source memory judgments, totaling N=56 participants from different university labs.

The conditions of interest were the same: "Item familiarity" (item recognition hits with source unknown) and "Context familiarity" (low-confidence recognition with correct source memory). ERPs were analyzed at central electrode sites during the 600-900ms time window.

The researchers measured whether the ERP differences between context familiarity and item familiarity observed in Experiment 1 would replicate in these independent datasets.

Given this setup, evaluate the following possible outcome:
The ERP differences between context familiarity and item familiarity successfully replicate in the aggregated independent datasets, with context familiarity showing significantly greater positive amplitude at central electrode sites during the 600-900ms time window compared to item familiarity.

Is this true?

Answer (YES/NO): NO